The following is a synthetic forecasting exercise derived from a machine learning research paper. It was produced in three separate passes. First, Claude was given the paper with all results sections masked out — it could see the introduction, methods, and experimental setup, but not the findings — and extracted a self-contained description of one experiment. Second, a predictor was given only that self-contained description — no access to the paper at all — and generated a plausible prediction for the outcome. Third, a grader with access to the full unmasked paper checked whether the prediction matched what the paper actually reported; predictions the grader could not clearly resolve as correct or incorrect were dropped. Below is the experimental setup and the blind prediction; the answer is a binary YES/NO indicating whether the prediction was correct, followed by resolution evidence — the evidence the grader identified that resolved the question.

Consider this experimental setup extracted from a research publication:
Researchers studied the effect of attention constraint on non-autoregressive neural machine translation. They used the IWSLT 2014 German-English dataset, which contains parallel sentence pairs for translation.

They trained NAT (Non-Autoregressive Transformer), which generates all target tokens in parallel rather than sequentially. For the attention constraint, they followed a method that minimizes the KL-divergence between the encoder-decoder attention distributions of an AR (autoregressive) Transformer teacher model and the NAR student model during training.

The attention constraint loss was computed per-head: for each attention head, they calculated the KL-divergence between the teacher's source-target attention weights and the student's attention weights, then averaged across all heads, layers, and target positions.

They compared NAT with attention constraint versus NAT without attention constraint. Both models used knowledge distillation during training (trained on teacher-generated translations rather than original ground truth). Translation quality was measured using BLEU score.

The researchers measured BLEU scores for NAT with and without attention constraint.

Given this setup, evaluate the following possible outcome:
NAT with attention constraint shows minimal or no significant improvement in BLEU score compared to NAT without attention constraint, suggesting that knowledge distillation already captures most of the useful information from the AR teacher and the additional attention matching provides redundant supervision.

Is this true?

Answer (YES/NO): NO